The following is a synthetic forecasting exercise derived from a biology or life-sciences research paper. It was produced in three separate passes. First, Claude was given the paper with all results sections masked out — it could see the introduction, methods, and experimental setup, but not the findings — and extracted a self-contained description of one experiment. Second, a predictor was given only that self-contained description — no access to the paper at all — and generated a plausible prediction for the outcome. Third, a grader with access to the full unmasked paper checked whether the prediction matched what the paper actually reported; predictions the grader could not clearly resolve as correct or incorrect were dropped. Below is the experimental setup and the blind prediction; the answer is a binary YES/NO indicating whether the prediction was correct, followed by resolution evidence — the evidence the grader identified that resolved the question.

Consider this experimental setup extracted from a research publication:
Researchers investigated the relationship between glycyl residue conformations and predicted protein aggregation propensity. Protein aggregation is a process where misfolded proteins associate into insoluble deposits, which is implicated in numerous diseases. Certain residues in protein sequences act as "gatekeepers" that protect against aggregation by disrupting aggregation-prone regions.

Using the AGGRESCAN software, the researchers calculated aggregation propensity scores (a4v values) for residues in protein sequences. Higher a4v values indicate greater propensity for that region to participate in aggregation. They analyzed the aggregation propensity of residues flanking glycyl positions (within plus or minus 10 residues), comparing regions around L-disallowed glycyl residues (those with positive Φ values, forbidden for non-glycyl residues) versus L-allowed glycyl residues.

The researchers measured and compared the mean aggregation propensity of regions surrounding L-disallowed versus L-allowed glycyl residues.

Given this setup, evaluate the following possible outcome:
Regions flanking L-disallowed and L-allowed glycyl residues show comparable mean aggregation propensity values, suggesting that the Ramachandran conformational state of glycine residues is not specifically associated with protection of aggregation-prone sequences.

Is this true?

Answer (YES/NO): NO